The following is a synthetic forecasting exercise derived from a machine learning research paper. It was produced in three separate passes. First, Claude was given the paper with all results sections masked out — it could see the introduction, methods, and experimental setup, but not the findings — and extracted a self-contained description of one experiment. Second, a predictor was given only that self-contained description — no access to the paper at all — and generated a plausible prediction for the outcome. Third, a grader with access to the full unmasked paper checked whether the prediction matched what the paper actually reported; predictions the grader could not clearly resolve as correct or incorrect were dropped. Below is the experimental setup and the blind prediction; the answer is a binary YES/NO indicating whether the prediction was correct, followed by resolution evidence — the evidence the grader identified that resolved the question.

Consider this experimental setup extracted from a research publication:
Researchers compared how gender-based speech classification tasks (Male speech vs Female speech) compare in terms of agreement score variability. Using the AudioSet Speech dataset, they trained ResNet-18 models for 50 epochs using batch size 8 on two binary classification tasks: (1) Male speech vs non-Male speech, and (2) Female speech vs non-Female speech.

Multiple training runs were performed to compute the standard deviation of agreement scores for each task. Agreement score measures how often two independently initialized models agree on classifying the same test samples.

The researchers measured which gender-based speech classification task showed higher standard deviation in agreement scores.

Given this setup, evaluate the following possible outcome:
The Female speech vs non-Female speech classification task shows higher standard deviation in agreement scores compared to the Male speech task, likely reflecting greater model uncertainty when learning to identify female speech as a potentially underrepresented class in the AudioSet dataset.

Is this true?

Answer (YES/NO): YES